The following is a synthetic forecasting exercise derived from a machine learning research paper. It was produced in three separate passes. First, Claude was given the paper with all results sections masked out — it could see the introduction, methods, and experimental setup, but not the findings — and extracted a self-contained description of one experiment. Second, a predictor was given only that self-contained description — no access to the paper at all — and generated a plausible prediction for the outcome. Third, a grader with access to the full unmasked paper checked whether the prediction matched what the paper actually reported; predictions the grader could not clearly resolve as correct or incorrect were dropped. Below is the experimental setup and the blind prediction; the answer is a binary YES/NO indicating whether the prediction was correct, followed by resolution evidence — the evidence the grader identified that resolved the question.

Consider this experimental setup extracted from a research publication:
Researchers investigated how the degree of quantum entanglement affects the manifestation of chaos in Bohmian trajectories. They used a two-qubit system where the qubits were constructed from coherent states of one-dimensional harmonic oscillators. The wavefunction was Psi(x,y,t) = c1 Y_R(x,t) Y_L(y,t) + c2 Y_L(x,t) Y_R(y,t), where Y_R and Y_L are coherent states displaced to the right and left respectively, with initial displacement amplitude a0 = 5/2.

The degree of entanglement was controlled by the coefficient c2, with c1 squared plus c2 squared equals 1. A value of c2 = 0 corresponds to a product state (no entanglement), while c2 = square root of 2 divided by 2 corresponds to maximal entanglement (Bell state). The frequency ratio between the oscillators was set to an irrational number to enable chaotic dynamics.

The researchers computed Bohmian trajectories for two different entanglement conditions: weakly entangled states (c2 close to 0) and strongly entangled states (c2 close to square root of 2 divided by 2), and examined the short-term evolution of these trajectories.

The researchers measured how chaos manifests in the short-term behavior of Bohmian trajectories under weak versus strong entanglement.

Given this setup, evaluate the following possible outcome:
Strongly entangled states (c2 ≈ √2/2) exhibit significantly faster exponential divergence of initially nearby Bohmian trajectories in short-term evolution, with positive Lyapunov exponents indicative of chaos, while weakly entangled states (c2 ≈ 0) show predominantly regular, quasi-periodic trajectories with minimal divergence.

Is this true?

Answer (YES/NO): NO